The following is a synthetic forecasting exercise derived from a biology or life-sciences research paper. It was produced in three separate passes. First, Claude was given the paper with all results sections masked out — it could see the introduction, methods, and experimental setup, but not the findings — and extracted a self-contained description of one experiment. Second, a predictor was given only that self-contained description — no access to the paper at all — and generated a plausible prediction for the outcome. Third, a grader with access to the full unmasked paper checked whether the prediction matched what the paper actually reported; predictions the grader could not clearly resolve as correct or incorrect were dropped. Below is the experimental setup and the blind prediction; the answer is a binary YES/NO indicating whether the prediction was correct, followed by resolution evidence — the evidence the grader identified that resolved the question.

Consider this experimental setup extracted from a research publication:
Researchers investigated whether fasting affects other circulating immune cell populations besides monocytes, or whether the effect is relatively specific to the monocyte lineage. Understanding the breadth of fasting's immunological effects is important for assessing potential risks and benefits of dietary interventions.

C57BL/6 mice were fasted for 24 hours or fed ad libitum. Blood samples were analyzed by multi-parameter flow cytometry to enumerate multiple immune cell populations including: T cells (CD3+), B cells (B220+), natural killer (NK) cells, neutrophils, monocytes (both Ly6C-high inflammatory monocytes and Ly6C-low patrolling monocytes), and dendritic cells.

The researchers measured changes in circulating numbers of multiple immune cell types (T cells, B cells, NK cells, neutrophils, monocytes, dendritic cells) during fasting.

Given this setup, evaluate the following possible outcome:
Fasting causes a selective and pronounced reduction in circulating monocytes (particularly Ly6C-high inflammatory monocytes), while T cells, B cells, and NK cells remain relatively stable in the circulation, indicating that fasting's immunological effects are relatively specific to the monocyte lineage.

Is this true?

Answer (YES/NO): NO